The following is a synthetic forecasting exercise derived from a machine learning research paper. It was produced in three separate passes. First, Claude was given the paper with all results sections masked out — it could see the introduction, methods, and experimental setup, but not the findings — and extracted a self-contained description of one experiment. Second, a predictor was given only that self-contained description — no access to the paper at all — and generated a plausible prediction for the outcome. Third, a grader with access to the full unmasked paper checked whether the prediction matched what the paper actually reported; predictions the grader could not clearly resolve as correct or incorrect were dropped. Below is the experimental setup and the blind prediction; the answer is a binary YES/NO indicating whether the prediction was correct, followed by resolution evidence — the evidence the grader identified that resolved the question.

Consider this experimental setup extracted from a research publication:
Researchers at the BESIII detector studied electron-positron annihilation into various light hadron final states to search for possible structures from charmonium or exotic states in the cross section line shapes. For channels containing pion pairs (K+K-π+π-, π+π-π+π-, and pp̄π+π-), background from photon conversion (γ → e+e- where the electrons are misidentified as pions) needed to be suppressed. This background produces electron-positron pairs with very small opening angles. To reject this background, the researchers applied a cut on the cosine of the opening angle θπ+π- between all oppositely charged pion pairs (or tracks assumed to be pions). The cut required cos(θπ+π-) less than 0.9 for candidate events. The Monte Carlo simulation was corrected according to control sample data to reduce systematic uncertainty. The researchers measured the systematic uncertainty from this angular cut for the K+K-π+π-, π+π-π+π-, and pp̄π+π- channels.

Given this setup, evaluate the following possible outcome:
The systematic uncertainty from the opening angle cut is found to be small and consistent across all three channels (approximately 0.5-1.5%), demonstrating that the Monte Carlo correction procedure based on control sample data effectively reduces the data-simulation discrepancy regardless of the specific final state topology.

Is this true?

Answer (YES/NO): NO